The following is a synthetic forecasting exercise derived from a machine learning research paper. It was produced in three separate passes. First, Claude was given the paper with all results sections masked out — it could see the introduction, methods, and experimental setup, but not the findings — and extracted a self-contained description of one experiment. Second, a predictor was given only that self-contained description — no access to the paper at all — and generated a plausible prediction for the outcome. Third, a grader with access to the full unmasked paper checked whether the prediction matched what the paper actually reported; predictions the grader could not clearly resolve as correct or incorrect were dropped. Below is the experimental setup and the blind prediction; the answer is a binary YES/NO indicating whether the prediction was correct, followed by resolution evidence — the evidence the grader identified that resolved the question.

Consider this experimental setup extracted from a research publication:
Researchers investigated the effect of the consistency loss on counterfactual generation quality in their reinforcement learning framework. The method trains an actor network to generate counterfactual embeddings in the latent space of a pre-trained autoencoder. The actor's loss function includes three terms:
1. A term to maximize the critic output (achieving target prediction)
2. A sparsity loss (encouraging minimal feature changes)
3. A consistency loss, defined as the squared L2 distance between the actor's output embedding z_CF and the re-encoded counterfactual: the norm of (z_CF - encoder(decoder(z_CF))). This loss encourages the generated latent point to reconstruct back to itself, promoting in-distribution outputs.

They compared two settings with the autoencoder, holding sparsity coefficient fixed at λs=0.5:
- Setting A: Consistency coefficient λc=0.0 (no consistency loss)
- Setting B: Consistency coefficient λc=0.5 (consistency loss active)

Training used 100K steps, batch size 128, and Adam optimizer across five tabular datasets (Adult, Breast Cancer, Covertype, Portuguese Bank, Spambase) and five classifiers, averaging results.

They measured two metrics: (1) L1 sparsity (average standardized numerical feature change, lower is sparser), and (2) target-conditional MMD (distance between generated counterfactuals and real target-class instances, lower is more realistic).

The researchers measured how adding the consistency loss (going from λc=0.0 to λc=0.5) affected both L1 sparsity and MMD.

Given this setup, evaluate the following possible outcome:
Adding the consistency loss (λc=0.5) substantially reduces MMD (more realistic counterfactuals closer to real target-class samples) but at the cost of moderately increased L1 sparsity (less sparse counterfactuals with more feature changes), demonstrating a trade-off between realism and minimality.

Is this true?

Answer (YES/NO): NO